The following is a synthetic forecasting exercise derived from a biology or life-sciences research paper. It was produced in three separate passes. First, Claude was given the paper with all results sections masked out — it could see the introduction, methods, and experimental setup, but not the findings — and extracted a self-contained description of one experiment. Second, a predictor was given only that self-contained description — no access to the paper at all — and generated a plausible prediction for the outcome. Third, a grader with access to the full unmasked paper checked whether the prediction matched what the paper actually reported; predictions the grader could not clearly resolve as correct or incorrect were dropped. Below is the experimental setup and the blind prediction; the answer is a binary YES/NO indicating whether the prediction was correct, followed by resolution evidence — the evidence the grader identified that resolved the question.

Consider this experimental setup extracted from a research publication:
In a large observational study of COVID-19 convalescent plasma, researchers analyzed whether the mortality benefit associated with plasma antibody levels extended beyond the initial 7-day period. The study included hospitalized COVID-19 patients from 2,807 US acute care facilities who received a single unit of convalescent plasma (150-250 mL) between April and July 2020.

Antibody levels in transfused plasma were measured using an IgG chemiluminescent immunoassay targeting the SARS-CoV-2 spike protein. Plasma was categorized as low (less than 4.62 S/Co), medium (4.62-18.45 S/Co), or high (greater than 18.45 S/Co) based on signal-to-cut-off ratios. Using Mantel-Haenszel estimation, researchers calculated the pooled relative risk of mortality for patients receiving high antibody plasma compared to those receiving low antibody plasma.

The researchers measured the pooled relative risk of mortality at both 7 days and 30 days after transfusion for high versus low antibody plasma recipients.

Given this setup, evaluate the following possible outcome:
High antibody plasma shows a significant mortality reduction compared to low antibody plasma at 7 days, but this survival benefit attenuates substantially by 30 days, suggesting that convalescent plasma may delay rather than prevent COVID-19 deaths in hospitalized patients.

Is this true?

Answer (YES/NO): NO